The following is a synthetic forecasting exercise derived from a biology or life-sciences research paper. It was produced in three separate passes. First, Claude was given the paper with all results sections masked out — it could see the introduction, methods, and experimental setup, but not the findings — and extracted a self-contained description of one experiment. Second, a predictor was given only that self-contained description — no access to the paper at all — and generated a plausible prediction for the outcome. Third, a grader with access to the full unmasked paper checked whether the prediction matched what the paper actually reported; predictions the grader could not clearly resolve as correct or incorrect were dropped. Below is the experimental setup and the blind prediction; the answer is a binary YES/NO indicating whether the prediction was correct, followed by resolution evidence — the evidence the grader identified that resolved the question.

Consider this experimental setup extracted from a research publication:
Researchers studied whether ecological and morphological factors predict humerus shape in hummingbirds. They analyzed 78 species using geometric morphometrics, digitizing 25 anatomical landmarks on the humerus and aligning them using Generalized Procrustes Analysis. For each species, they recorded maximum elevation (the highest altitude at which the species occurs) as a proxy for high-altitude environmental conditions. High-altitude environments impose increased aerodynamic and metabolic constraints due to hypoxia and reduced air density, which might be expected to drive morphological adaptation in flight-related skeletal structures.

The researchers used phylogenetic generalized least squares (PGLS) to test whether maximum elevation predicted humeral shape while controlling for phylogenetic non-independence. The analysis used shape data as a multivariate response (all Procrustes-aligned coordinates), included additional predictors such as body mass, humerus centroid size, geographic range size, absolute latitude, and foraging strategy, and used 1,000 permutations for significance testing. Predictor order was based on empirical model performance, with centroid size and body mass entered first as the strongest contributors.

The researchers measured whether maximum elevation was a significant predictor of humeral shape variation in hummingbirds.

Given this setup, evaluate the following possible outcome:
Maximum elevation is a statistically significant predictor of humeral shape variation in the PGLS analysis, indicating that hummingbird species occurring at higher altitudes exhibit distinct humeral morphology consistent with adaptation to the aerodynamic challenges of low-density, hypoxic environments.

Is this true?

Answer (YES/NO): NO